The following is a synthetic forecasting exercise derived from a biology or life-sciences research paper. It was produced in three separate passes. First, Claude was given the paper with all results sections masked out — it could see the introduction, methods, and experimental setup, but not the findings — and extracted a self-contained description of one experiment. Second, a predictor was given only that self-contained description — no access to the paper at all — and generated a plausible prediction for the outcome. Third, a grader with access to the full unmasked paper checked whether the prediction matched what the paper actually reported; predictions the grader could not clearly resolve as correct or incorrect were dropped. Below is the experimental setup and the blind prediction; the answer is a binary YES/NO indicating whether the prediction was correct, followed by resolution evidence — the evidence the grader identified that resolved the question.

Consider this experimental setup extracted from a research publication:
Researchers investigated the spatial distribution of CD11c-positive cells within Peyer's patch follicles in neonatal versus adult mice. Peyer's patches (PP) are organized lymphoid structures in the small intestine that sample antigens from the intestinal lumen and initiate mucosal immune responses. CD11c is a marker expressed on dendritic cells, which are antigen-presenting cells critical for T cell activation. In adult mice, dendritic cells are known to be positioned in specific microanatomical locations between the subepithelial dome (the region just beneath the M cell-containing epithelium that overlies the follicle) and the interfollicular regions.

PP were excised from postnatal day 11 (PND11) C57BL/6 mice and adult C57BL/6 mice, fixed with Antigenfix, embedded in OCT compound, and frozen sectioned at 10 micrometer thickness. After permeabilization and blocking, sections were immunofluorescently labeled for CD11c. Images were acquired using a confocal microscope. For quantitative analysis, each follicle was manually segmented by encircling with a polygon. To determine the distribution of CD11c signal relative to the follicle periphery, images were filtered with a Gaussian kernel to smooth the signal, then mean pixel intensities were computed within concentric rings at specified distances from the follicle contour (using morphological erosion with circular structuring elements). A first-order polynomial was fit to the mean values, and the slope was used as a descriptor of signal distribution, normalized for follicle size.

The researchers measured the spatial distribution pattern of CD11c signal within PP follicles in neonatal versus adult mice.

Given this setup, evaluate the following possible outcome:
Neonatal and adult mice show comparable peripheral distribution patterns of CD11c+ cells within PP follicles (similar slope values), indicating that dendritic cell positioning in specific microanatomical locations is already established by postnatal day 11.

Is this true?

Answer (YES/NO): YES